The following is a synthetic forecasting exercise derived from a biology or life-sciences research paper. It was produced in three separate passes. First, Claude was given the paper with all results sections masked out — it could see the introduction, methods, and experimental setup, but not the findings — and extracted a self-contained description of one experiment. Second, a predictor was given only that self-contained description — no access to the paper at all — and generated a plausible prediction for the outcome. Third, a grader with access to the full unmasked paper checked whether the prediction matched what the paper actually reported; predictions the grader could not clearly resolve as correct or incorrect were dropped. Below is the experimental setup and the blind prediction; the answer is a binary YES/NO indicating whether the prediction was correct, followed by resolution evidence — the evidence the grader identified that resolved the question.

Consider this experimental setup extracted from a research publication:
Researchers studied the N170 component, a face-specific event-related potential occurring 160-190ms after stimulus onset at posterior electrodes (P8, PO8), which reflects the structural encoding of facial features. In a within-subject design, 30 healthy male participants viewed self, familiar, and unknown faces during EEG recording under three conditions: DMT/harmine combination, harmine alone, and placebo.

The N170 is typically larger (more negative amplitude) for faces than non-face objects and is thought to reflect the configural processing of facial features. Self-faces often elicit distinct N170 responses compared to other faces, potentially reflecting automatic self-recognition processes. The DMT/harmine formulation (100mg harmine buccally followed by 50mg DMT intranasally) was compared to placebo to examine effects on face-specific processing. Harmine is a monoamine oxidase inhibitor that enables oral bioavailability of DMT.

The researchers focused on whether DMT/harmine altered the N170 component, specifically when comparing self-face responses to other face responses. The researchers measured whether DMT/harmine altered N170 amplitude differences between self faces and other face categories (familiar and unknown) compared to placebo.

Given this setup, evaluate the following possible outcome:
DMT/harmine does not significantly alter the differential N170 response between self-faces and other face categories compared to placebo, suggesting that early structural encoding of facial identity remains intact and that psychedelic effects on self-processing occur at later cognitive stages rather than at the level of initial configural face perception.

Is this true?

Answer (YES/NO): YES